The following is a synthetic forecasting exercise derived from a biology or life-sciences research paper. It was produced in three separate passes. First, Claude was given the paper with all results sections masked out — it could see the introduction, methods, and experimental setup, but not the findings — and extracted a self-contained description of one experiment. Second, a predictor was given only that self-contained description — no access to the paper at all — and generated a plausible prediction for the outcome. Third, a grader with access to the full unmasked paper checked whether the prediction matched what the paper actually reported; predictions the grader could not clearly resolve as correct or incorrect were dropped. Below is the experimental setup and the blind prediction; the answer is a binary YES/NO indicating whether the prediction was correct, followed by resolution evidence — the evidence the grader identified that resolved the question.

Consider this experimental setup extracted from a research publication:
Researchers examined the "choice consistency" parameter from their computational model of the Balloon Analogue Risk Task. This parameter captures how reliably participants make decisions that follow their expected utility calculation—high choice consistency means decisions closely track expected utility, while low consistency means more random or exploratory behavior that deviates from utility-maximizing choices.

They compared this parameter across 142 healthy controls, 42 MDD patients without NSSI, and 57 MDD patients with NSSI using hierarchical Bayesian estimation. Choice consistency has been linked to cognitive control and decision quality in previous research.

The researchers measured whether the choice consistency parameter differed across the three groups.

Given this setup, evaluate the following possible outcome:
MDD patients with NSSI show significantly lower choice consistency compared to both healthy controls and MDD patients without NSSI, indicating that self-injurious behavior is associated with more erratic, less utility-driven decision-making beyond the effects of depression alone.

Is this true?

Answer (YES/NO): NO